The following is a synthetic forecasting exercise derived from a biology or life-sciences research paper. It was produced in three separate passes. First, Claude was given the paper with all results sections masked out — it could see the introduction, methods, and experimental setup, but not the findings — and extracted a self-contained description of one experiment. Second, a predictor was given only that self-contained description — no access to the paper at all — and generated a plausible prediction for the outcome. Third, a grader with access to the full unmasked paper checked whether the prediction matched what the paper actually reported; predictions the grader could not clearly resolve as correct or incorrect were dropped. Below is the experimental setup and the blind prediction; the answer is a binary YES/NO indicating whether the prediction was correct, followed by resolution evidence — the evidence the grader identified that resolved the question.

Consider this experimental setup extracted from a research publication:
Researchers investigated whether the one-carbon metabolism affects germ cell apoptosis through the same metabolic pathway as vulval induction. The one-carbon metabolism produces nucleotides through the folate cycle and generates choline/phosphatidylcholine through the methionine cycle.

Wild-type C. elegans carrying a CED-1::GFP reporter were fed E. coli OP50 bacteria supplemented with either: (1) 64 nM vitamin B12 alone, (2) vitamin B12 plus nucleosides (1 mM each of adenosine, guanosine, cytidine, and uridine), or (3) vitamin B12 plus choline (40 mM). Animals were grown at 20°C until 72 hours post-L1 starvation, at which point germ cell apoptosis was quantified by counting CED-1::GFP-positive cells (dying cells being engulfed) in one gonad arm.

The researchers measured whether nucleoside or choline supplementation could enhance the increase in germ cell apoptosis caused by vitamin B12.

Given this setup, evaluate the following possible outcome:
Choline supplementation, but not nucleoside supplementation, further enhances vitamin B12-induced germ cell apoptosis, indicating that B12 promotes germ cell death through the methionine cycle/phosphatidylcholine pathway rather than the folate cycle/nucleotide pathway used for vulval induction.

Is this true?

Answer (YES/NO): NO